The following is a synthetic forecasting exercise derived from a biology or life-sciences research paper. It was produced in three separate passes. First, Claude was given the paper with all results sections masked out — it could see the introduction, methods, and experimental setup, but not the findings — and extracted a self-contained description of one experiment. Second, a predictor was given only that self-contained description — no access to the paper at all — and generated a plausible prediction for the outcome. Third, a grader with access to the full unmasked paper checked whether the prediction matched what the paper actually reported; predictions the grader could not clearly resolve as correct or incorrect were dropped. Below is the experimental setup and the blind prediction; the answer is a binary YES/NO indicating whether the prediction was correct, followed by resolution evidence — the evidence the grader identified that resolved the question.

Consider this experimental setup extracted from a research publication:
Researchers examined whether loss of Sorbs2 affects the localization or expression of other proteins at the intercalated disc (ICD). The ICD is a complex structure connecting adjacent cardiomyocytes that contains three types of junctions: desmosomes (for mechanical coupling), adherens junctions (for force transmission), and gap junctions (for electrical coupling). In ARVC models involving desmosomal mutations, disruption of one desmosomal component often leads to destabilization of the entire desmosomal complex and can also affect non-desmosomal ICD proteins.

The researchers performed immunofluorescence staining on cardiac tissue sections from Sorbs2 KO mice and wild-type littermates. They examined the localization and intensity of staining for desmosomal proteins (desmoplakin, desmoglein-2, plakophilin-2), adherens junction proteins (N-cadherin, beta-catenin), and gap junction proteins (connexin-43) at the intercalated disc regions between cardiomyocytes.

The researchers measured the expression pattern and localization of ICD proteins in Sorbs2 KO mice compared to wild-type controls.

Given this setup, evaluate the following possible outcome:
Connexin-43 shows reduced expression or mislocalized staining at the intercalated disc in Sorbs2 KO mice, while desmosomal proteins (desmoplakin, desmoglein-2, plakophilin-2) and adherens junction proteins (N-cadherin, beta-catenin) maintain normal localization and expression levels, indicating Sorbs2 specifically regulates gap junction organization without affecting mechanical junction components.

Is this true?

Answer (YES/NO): NO